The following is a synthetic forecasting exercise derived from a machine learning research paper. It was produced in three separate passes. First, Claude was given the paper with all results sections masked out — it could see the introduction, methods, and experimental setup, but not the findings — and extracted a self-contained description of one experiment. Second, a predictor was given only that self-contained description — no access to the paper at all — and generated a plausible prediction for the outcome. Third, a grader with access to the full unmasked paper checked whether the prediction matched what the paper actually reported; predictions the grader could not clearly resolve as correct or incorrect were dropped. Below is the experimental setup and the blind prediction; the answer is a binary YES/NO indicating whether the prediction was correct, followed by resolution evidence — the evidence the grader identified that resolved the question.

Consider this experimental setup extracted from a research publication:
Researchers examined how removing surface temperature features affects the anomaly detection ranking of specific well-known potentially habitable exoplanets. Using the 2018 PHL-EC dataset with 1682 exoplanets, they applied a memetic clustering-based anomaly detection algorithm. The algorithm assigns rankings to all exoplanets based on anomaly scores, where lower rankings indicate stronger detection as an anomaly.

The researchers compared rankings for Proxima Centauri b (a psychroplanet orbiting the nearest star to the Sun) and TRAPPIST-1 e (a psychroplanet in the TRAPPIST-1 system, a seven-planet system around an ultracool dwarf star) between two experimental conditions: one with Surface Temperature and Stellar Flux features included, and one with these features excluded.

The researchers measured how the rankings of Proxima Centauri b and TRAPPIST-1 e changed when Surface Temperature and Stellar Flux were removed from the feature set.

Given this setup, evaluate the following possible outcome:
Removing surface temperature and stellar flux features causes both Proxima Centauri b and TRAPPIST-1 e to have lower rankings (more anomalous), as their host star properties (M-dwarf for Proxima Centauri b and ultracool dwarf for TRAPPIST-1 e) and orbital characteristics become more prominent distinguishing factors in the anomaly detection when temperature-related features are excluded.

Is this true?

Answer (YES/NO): NO